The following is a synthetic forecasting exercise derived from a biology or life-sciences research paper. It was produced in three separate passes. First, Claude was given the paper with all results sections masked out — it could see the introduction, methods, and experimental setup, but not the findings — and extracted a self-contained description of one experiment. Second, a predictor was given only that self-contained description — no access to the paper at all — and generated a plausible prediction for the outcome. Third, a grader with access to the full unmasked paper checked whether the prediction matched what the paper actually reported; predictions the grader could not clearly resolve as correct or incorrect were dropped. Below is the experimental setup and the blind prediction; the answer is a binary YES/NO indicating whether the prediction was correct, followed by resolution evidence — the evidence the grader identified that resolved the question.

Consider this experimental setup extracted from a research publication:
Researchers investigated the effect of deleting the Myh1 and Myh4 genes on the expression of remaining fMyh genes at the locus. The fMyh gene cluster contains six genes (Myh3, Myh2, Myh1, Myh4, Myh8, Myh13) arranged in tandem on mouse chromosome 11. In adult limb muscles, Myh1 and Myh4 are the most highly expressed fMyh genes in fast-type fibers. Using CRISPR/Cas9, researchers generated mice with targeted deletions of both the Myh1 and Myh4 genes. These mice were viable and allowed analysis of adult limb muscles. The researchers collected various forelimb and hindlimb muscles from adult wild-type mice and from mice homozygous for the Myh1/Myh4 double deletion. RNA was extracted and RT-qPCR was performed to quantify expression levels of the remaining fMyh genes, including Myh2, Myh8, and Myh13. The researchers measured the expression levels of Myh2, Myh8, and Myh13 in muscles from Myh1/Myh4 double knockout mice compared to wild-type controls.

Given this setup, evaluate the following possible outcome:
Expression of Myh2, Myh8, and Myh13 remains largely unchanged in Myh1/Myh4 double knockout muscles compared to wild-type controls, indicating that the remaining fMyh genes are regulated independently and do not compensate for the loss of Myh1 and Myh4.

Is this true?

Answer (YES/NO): NO